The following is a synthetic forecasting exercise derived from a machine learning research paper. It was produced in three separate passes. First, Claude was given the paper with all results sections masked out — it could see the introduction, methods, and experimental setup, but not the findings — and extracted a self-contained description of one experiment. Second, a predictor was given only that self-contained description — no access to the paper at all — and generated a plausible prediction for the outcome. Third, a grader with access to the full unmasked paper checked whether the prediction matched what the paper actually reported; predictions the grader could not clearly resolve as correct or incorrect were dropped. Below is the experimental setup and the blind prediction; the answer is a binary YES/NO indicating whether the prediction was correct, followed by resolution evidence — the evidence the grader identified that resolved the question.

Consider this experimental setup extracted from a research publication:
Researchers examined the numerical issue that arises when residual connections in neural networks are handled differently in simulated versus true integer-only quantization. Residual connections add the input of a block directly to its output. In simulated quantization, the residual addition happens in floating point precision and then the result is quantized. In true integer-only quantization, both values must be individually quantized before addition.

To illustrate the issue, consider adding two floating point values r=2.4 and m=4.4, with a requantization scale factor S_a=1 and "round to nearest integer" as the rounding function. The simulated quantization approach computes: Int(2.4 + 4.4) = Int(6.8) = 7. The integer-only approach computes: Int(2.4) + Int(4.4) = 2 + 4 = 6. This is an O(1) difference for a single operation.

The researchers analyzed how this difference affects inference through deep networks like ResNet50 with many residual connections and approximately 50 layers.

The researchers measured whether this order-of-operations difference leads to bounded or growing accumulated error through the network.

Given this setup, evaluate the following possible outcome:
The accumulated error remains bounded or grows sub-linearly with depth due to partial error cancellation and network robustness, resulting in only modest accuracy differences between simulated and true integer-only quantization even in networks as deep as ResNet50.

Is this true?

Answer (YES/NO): NO